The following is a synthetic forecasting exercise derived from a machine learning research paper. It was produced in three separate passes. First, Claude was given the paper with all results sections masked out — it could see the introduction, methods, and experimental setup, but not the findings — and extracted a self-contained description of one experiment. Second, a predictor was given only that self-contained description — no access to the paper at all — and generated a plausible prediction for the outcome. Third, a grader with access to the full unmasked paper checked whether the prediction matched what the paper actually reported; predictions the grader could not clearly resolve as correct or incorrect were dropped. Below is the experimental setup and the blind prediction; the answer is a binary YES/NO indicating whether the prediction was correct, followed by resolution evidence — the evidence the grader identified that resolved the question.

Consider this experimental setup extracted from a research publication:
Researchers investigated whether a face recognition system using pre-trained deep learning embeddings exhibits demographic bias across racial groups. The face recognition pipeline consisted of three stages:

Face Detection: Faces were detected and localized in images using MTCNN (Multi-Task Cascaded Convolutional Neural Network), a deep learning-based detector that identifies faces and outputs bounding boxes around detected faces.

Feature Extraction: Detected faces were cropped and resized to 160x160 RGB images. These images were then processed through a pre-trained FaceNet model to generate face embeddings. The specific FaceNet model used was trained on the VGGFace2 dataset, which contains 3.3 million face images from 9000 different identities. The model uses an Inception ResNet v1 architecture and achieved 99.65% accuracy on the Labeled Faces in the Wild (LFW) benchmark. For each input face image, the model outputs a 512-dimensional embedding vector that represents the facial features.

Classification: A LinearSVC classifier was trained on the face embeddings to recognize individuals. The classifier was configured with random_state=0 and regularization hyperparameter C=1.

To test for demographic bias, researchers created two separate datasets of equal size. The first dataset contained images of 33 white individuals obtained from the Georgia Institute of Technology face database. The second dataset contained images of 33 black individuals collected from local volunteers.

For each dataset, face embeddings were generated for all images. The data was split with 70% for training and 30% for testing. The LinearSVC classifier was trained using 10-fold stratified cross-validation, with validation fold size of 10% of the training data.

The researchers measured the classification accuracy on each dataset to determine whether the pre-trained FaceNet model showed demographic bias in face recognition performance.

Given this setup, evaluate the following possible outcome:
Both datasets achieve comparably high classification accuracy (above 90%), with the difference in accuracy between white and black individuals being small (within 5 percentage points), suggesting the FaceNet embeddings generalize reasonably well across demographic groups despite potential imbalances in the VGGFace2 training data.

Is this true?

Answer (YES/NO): NO